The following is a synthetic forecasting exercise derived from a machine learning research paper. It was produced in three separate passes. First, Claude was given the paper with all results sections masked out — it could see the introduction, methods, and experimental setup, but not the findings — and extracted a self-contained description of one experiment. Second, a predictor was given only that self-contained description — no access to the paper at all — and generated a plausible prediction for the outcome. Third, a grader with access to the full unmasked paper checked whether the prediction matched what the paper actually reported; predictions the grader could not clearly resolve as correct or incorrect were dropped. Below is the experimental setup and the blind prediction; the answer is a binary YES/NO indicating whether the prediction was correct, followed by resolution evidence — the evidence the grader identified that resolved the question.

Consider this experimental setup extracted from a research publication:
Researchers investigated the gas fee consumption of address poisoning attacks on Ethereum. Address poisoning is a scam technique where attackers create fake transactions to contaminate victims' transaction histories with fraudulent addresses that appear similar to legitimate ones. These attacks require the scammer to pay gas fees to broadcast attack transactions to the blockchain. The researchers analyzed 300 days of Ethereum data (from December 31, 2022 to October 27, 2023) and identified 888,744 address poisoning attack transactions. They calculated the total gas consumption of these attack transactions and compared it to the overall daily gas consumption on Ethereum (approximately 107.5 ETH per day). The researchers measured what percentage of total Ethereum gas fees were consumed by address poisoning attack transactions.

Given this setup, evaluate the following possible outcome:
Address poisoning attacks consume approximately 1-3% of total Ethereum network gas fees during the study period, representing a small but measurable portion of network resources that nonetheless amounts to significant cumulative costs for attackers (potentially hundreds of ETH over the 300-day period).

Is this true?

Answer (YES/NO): NO